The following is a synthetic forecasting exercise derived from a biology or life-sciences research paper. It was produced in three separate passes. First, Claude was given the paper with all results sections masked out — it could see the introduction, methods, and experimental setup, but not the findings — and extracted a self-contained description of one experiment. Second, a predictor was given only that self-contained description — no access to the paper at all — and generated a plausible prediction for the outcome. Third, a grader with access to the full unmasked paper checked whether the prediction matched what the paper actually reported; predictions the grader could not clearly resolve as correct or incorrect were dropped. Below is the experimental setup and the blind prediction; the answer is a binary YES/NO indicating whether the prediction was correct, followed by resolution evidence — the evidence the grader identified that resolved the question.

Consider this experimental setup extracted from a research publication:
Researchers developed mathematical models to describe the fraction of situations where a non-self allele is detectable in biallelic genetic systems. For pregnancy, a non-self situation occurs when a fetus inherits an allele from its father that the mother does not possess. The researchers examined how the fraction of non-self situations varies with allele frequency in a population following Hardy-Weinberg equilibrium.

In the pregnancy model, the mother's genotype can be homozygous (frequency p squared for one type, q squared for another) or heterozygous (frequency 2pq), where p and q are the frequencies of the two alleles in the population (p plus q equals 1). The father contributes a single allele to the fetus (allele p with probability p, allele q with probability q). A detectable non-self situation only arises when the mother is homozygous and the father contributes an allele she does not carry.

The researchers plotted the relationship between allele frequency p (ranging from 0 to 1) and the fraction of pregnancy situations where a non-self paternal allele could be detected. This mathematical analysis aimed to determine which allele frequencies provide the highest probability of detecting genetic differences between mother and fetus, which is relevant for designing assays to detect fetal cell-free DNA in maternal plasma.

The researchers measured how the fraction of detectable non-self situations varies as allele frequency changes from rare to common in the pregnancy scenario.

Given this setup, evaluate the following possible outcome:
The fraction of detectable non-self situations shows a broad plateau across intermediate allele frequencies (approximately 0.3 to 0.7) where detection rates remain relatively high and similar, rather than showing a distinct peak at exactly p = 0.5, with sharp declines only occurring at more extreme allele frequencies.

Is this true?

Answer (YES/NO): NO